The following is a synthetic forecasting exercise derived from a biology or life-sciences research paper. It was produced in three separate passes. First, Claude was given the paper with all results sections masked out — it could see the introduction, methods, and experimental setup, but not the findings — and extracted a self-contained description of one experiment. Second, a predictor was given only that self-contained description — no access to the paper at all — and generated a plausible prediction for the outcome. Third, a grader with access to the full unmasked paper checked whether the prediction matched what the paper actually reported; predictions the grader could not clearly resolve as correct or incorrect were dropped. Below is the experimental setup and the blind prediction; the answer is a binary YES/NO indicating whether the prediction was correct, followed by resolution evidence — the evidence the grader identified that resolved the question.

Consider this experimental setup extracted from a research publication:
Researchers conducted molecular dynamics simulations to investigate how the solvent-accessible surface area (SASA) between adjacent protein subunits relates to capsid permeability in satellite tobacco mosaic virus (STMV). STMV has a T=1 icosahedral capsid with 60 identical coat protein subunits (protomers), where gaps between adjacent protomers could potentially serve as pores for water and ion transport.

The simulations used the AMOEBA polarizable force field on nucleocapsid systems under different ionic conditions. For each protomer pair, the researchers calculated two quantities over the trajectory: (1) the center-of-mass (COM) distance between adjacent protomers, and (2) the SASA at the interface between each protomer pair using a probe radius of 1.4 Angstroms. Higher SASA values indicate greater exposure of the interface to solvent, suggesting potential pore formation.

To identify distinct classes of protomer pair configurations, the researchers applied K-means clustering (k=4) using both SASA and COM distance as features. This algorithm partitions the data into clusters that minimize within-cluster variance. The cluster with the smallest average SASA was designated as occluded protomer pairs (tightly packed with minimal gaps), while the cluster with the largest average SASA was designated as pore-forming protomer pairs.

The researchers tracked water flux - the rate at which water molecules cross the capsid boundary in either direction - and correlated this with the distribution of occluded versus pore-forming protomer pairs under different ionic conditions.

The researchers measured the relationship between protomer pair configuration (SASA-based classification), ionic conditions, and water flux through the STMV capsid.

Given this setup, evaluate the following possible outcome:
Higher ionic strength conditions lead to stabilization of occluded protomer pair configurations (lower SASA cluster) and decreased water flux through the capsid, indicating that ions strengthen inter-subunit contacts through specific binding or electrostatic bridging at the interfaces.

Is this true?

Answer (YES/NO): NO